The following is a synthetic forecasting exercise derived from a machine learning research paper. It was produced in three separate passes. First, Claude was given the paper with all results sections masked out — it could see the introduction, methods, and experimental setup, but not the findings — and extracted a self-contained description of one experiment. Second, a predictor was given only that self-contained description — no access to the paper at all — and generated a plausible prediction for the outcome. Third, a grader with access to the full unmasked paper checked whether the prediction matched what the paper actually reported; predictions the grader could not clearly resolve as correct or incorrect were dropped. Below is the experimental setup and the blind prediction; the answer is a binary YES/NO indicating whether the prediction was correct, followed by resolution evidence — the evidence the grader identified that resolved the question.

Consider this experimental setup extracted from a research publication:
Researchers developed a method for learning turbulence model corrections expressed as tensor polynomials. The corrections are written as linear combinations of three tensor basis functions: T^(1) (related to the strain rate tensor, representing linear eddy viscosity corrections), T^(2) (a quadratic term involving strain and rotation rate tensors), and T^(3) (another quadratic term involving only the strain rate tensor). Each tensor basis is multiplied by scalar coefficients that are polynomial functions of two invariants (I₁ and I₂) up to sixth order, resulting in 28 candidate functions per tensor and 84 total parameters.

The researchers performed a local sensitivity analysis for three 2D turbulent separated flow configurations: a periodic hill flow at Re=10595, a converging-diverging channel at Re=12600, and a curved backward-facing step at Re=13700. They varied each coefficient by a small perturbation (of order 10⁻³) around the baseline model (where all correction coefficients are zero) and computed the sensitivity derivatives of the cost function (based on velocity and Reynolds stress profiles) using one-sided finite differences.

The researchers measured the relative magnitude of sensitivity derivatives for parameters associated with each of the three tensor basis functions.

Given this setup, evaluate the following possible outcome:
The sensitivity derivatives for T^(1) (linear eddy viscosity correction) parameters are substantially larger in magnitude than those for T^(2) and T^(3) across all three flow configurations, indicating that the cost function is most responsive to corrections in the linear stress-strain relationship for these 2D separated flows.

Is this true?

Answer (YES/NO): YES